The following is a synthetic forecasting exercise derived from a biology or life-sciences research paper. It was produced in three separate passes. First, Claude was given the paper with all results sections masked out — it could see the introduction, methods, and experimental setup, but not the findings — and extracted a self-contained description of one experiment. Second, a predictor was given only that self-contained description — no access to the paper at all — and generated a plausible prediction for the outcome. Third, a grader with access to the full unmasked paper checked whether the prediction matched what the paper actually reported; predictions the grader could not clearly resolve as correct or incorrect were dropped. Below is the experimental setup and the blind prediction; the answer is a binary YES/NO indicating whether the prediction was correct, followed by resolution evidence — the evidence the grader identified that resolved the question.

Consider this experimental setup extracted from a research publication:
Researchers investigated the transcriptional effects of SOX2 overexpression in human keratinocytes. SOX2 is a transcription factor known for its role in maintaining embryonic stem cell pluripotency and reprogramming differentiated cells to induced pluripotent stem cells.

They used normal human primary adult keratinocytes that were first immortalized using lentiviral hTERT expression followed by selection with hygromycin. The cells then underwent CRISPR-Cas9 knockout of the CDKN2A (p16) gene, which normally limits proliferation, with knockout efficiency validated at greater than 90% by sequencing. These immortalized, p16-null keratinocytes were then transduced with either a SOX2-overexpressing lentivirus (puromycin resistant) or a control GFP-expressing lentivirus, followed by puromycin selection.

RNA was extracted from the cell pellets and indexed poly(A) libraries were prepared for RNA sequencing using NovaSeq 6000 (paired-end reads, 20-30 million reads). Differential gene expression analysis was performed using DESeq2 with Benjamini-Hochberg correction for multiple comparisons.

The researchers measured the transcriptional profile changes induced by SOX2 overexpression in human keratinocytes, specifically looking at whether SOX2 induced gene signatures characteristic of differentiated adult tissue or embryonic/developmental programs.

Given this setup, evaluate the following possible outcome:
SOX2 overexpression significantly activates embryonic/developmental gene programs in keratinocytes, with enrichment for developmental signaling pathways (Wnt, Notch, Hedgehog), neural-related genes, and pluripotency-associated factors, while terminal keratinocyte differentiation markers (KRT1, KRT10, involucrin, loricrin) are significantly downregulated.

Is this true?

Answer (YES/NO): NO